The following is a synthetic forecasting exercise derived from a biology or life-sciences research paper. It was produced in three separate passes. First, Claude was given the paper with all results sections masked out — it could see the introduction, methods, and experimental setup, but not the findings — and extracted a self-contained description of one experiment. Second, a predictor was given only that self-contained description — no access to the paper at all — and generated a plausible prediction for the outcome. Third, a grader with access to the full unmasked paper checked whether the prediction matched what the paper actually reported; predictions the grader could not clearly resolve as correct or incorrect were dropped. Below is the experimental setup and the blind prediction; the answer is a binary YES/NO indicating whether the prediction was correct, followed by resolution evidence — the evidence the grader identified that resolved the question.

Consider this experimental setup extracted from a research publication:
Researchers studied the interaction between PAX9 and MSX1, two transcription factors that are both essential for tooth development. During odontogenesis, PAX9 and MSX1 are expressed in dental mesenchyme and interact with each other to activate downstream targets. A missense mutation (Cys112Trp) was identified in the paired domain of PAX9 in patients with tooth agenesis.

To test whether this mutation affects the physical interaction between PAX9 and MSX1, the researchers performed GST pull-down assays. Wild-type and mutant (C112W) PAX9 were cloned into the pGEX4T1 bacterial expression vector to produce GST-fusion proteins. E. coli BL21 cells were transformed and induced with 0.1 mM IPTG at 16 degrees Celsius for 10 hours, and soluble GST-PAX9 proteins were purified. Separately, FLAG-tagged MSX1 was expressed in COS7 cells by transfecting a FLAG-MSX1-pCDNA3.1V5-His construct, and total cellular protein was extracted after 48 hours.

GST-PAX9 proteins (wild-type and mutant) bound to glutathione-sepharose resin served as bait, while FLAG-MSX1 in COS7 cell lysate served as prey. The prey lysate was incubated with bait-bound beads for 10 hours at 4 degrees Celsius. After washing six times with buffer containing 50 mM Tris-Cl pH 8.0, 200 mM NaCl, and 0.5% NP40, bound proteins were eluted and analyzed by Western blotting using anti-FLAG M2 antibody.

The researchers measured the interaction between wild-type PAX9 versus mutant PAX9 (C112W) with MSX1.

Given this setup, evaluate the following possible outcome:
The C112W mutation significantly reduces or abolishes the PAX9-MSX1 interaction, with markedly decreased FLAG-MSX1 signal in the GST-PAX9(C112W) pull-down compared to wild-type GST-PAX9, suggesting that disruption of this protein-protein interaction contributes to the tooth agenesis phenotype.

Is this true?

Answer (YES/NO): YES